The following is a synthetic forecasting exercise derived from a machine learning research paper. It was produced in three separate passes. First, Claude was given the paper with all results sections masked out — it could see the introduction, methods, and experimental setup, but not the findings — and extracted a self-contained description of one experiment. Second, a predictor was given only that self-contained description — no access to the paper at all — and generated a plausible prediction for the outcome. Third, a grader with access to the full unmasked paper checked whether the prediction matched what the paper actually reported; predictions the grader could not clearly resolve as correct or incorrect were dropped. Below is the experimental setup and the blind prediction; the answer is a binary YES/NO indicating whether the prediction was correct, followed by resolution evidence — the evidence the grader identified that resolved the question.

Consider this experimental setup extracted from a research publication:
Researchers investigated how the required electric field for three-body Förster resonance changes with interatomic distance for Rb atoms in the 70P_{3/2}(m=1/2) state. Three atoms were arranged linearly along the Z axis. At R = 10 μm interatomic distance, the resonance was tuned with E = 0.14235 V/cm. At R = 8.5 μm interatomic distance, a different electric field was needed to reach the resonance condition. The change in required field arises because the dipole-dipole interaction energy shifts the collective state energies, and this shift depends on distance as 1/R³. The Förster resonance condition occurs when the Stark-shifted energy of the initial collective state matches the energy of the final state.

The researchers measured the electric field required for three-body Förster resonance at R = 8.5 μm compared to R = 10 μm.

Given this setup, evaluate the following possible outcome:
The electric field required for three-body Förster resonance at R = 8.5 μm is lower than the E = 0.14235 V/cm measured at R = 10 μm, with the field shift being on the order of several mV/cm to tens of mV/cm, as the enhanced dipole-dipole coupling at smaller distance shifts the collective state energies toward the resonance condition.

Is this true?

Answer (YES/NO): NO